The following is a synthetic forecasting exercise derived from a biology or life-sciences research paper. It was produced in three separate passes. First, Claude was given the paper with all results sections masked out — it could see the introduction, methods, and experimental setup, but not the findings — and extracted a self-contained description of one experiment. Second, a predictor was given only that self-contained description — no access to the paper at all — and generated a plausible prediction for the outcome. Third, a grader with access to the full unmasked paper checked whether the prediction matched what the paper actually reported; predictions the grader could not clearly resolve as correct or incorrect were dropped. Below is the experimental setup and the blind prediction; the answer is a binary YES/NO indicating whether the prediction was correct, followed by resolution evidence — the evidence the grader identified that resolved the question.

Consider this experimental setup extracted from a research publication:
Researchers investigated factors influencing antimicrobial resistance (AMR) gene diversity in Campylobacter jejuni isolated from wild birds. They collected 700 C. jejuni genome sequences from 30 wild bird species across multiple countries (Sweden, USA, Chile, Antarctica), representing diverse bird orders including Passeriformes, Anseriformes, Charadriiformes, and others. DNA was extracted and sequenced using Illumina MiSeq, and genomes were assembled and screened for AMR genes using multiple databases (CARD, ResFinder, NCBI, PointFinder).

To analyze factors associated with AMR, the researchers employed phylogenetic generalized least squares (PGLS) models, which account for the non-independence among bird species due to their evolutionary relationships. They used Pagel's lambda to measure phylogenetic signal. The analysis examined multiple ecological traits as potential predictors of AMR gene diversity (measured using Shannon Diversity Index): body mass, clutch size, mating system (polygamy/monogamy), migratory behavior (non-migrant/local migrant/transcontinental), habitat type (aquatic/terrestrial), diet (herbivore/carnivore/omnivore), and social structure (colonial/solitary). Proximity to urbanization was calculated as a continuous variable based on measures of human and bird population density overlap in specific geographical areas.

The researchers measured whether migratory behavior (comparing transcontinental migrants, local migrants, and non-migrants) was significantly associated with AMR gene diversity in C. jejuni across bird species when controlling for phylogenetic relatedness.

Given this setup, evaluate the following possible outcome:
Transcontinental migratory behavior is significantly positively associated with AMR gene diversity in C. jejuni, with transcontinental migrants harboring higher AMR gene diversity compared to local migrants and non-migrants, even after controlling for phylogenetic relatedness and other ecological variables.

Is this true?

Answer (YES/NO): NO